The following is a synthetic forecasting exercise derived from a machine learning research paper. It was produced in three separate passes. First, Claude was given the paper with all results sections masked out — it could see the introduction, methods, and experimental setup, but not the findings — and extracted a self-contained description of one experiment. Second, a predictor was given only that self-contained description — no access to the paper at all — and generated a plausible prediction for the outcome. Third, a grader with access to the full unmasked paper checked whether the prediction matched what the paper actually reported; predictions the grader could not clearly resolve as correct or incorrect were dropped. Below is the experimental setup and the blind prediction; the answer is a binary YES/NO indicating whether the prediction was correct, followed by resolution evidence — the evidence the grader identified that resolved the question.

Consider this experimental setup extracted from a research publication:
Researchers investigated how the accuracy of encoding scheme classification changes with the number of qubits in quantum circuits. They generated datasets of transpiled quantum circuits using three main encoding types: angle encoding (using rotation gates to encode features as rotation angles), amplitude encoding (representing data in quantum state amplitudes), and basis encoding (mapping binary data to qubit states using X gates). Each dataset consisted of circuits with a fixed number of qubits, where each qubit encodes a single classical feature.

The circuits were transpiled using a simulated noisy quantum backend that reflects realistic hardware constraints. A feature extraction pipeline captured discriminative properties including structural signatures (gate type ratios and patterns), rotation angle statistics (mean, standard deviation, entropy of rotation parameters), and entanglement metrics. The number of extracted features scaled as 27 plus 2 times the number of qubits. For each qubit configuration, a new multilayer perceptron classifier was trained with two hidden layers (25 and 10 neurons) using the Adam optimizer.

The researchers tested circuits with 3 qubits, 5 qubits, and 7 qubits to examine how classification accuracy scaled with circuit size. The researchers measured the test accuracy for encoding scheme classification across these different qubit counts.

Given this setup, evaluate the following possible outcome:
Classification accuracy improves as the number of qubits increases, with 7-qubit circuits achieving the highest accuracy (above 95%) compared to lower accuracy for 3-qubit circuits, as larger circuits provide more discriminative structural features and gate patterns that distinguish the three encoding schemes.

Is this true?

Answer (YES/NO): NO